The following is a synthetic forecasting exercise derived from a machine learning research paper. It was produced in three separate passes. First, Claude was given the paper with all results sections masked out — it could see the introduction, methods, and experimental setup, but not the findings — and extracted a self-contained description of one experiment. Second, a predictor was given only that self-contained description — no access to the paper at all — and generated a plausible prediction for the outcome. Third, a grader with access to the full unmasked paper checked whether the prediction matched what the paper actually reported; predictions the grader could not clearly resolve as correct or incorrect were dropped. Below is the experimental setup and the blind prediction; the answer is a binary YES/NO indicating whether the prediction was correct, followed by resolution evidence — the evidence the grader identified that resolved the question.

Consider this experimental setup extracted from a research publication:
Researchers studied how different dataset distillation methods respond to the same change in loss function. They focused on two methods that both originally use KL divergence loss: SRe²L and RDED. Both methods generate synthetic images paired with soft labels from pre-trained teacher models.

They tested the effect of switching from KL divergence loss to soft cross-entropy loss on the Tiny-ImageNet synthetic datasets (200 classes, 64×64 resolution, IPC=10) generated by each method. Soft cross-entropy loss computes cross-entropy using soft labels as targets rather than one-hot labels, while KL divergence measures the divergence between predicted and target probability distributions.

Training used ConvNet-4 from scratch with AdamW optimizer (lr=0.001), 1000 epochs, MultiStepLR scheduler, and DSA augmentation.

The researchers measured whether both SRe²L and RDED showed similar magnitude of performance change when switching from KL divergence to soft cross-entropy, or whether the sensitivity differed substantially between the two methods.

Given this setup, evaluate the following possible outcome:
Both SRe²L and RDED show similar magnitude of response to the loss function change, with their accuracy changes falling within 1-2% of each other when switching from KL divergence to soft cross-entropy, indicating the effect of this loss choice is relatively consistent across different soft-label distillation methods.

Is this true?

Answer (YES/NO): NO